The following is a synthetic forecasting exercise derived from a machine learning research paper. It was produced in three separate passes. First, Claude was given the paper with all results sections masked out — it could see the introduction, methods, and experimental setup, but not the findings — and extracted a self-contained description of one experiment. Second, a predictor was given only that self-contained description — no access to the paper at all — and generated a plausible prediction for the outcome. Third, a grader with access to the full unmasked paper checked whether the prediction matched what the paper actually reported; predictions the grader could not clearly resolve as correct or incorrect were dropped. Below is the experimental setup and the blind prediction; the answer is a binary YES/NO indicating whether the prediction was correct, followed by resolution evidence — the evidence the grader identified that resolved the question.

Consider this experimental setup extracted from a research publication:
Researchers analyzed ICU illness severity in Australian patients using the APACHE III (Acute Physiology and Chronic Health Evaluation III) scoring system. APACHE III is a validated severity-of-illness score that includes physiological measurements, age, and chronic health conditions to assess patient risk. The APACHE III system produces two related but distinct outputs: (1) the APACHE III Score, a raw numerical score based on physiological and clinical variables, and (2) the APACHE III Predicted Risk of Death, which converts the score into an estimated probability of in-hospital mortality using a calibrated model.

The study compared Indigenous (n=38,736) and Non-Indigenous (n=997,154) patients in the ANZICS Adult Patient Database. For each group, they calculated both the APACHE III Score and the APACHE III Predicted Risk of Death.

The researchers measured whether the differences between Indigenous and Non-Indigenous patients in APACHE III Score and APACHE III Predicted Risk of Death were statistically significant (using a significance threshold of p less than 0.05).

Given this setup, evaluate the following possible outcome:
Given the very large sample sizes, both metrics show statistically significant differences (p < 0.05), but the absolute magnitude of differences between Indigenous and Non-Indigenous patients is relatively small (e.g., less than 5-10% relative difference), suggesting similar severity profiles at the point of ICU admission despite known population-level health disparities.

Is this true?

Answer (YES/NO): NO